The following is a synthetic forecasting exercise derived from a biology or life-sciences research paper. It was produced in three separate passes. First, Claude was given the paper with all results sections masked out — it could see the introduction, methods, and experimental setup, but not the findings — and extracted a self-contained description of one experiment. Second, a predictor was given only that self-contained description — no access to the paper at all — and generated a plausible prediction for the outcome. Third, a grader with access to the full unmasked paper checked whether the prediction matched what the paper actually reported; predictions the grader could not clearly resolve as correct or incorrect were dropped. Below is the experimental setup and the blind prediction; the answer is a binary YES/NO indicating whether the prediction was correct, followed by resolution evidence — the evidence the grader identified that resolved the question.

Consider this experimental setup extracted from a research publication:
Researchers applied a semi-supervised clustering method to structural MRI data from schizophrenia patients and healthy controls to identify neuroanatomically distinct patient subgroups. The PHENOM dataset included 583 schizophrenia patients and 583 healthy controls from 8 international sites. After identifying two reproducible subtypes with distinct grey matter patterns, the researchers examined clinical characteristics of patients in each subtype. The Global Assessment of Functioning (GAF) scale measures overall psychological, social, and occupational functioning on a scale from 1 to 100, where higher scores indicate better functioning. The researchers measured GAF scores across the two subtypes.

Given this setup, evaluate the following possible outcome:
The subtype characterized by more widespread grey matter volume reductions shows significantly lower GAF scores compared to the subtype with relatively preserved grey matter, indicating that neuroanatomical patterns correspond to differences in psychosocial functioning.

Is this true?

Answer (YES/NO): YES